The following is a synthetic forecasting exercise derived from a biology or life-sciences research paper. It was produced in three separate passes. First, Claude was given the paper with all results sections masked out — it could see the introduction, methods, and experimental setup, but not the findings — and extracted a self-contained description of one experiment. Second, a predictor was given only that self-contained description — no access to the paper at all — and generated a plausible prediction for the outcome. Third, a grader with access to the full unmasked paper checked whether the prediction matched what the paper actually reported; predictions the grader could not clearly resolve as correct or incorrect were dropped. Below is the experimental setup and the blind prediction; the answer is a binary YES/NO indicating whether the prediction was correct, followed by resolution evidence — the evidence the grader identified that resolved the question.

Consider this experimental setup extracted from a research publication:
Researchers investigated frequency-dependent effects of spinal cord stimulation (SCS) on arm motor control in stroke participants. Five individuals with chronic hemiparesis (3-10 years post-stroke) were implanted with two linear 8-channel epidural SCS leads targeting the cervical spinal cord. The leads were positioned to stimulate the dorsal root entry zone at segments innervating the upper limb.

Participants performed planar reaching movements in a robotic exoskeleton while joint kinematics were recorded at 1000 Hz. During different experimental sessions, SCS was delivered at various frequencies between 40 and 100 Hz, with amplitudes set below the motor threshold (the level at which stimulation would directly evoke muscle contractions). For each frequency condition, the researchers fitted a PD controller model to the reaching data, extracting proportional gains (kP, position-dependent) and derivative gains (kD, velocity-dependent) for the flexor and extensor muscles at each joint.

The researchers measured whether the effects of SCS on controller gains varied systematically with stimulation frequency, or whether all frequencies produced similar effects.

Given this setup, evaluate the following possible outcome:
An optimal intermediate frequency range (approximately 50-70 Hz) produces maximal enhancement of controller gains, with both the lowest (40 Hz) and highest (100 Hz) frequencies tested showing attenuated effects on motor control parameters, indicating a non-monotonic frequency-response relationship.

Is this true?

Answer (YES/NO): NO